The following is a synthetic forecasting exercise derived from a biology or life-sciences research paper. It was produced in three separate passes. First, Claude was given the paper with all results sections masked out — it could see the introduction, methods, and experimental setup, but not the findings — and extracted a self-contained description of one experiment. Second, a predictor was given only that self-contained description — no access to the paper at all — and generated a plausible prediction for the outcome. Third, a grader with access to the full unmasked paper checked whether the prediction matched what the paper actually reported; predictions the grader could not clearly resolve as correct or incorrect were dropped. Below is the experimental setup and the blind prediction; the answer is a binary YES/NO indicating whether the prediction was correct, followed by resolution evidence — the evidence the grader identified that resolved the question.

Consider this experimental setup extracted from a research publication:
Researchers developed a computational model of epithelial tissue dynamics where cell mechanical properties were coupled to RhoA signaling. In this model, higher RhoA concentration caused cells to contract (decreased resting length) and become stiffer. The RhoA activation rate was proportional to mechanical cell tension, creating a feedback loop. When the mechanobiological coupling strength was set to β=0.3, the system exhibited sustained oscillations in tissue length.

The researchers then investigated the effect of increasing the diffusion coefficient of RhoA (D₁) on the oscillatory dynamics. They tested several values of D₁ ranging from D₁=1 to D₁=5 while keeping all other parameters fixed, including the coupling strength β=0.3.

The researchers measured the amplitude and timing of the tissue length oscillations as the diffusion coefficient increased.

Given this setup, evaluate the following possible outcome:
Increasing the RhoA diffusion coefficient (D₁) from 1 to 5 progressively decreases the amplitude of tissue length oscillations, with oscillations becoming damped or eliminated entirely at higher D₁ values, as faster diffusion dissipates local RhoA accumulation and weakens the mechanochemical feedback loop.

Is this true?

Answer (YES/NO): NO